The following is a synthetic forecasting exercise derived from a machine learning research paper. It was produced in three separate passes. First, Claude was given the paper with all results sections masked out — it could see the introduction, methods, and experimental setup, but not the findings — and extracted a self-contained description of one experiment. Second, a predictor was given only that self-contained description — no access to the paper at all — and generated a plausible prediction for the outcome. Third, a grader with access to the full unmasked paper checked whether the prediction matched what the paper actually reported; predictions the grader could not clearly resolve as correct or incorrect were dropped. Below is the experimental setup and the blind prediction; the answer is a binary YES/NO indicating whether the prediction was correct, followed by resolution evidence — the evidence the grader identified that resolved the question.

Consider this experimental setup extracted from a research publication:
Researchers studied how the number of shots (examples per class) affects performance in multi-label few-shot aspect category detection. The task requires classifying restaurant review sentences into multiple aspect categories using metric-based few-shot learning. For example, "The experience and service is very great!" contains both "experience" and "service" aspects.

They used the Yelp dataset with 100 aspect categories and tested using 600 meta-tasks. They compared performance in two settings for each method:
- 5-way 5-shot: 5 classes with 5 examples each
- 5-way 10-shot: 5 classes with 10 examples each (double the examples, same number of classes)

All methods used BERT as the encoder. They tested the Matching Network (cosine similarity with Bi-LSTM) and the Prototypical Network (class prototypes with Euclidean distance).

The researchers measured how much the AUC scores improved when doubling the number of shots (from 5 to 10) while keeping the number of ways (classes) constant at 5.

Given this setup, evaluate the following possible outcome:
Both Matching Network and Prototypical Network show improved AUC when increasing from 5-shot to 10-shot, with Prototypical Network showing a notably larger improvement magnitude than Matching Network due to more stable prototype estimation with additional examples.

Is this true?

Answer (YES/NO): YES